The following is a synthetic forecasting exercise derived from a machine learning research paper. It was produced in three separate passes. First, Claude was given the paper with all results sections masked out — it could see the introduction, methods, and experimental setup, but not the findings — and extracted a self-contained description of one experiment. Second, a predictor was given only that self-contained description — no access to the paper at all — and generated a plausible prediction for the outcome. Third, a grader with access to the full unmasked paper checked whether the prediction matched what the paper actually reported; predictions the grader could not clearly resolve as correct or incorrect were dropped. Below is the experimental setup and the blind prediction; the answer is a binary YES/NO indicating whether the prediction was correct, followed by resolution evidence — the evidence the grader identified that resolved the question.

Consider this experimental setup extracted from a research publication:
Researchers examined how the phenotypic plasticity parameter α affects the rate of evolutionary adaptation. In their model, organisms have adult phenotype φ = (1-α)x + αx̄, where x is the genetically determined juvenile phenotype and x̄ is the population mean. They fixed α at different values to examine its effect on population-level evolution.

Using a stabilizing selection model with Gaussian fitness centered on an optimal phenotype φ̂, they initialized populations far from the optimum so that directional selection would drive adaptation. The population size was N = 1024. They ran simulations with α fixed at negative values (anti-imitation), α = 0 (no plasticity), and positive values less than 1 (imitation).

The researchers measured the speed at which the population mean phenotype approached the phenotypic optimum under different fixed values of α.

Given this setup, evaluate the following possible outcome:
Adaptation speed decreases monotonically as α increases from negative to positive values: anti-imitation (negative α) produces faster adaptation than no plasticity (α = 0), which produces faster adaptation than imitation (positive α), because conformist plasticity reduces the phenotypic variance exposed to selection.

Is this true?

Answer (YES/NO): YES